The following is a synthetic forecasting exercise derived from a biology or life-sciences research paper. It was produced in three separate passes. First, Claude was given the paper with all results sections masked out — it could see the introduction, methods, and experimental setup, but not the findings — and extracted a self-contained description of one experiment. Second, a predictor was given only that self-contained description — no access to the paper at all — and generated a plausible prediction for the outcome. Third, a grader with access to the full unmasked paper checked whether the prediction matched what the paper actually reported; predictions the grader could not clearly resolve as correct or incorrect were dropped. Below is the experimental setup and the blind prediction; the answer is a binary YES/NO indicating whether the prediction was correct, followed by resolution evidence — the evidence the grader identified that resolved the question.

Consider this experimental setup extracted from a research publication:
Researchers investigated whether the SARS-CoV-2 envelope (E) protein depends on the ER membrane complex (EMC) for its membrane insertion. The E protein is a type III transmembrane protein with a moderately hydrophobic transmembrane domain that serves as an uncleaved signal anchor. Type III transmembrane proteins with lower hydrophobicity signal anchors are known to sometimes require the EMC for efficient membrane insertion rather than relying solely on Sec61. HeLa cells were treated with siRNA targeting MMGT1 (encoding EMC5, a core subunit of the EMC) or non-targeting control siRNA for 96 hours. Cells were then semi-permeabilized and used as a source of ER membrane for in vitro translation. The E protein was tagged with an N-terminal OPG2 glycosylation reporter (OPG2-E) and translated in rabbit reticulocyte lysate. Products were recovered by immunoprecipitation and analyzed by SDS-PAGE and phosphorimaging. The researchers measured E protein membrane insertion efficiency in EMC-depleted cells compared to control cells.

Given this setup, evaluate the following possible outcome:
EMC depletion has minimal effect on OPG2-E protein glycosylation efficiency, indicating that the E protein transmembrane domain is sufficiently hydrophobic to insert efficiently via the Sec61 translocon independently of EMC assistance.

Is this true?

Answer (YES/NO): NO